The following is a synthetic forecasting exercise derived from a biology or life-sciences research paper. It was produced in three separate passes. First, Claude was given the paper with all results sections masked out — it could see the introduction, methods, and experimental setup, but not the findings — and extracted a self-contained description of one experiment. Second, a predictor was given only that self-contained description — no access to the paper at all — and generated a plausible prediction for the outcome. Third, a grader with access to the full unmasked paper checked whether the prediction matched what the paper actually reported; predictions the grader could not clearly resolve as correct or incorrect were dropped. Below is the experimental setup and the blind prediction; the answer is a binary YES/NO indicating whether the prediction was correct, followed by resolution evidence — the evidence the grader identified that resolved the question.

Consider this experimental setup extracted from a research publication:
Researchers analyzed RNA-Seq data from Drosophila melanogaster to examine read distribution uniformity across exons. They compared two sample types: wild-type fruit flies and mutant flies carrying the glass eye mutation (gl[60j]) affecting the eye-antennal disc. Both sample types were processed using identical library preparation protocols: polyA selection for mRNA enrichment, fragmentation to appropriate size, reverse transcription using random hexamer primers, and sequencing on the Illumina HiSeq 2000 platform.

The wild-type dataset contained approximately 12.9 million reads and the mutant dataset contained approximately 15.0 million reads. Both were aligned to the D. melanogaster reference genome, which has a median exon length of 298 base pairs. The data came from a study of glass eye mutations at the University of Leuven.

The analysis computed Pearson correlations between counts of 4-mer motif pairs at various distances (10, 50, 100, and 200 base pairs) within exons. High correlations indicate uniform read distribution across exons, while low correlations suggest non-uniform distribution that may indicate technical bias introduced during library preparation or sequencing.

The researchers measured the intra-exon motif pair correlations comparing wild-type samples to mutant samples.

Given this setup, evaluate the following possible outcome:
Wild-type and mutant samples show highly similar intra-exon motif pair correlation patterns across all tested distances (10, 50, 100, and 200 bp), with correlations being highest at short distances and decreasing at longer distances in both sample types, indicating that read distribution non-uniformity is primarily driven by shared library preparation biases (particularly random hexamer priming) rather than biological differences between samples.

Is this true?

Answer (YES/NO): NO